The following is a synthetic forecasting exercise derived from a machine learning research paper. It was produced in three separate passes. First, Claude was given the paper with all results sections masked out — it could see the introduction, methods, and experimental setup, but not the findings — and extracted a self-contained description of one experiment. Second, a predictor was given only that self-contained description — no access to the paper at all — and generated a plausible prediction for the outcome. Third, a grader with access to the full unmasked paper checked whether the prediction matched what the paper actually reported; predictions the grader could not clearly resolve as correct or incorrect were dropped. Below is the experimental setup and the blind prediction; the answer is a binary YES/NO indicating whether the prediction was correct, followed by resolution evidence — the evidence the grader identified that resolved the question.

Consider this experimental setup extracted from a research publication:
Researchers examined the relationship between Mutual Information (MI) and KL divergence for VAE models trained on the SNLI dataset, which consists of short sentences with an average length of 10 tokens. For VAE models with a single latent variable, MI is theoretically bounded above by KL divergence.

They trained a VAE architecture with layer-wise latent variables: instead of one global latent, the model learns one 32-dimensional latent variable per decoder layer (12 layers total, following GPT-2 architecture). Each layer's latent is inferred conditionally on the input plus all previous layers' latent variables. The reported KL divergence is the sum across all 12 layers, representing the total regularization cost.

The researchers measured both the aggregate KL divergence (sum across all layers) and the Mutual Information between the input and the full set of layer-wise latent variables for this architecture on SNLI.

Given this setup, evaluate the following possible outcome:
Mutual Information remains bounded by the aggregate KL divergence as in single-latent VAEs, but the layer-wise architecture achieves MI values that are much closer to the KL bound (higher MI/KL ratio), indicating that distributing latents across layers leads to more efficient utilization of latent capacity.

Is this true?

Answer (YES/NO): NO